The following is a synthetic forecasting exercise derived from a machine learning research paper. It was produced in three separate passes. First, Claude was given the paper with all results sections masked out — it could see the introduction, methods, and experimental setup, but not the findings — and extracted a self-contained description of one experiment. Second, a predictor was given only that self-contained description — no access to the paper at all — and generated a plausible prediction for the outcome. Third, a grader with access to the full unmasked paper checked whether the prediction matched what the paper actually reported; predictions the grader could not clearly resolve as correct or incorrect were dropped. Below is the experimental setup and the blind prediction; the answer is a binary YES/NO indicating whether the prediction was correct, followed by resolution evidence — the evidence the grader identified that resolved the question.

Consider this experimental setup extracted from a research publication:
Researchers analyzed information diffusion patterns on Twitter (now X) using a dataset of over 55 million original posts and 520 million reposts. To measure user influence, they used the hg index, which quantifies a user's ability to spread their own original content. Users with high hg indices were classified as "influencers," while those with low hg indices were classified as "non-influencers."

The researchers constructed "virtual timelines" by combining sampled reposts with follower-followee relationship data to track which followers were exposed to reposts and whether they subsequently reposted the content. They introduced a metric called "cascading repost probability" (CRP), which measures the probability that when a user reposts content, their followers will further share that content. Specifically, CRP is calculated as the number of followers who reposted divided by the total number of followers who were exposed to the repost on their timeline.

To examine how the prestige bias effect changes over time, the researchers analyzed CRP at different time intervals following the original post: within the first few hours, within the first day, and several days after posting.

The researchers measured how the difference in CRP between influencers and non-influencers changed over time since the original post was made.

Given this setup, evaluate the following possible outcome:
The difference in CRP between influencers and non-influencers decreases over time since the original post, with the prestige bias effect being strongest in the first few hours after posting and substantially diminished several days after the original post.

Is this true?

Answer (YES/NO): NO